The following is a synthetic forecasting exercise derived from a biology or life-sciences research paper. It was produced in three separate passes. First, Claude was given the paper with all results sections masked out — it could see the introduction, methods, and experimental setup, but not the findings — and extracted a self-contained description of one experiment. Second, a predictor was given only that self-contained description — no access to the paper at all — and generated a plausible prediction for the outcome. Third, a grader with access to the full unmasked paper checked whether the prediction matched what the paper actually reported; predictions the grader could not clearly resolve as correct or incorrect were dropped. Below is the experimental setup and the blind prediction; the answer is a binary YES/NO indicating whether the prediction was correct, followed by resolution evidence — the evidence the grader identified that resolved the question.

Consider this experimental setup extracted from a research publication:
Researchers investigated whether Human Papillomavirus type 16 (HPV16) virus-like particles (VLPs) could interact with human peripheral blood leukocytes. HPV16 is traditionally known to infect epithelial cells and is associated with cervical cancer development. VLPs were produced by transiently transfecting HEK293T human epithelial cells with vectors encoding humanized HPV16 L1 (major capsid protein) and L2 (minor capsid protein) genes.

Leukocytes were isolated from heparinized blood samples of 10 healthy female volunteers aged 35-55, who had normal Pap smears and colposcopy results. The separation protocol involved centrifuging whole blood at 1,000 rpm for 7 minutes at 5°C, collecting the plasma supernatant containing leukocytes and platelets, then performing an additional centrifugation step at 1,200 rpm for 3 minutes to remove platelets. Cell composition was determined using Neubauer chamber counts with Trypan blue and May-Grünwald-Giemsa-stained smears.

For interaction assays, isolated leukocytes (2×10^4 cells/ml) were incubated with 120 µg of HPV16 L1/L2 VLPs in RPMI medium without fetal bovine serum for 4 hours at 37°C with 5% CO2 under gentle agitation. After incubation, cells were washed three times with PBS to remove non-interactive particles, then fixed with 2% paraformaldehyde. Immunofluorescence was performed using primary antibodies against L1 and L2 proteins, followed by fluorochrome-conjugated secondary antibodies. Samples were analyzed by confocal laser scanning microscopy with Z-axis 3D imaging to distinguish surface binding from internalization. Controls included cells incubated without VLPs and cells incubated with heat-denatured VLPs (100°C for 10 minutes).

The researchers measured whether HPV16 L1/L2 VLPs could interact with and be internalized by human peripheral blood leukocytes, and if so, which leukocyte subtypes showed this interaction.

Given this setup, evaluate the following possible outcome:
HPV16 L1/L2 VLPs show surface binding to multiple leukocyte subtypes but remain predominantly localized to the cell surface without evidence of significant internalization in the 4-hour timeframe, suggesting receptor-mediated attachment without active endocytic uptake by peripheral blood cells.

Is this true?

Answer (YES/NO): NO